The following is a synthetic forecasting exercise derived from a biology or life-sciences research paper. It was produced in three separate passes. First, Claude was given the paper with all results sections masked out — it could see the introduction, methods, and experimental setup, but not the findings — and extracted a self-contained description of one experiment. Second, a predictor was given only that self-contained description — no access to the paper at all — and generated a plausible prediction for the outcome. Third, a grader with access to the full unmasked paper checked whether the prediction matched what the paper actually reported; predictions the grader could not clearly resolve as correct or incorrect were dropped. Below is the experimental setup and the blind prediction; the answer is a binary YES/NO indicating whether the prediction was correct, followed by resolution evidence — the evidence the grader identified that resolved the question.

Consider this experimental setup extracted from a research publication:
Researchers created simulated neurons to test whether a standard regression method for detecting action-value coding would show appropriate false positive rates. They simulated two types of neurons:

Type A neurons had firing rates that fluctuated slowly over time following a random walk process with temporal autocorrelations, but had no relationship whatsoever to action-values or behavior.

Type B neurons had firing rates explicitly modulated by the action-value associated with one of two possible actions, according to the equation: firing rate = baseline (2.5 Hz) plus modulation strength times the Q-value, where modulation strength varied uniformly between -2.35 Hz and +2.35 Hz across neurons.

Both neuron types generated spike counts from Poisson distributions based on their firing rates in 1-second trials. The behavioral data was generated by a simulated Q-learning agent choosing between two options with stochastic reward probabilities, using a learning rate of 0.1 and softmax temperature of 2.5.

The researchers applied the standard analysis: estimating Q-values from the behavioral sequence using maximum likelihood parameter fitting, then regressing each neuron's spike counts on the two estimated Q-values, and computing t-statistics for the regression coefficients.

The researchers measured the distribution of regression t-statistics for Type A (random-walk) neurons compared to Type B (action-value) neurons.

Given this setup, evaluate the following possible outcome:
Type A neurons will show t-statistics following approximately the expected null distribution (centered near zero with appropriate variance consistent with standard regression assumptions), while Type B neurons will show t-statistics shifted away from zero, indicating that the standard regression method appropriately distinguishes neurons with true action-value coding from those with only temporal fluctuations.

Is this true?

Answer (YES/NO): NO